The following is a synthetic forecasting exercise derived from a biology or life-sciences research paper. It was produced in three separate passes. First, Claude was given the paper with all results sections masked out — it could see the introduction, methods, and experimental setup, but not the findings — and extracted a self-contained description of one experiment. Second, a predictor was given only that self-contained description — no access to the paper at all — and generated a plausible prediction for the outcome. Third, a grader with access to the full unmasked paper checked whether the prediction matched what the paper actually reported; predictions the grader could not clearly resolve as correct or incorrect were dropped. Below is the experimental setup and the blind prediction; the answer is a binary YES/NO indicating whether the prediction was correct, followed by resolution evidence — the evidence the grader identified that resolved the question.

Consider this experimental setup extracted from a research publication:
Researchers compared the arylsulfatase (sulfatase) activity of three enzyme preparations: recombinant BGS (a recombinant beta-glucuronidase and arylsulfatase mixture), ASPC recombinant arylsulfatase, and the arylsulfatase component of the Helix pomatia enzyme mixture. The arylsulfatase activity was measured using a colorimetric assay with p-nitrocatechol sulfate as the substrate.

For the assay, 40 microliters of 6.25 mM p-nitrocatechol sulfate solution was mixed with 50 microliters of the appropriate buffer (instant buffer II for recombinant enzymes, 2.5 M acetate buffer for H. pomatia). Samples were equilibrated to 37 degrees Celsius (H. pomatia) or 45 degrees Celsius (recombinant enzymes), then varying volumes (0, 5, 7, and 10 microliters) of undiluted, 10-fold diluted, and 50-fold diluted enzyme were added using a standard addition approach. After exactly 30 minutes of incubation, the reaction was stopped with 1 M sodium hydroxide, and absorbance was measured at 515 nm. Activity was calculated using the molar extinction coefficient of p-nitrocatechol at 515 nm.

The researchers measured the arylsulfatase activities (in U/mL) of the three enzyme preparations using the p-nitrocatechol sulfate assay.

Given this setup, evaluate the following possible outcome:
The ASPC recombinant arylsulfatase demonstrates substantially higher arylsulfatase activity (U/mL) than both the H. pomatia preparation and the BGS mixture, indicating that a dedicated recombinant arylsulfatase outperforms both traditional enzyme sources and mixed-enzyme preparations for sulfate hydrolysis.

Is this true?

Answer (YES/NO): NO